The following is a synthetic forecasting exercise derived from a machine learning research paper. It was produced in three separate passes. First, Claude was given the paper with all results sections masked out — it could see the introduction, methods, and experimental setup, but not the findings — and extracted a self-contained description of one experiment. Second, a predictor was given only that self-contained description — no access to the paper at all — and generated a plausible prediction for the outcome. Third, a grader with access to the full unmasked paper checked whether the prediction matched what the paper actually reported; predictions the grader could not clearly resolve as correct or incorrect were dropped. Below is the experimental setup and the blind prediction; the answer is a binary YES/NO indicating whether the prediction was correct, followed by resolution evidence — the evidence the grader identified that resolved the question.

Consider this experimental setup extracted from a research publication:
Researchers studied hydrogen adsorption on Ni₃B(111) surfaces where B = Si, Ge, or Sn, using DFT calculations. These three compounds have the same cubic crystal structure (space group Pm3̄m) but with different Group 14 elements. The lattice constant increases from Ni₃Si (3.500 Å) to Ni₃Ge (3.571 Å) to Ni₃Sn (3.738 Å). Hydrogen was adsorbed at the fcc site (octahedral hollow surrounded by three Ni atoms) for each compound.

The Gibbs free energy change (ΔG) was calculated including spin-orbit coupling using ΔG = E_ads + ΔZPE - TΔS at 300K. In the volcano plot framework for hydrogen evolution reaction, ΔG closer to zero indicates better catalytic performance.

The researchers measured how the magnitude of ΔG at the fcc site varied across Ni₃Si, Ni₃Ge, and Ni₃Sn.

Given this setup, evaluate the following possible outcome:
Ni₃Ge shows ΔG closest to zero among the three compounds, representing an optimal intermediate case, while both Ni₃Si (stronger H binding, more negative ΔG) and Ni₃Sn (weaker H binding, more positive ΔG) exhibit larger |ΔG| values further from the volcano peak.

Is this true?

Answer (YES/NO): NO